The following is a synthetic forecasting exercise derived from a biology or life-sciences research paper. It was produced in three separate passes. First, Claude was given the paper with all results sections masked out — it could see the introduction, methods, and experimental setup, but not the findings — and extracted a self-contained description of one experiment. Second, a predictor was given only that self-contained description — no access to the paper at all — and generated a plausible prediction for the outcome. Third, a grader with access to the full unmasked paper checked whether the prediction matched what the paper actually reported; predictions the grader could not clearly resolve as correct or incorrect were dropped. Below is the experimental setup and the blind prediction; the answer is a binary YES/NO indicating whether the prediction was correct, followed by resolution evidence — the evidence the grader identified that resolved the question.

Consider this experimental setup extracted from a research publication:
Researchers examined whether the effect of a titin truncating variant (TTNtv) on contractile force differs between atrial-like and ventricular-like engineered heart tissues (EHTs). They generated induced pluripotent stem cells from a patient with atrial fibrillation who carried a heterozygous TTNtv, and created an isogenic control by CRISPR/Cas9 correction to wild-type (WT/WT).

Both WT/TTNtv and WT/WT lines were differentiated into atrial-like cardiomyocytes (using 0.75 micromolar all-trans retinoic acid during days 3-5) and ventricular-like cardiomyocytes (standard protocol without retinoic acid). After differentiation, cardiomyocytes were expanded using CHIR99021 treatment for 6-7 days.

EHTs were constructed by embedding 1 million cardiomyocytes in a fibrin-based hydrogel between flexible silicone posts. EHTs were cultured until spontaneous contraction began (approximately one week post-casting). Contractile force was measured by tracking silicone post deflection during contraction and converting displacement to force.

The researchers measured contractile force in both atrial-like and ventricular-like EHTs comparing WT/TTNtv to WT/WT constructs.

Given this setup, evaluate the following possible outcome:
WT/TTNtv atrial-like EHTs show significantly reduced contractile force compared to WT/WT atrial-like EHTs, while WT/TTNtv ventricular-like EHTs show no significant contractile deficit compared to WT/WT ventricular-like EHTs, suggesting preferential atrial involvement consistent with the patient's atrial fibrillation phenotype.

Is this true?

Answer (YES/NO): YES